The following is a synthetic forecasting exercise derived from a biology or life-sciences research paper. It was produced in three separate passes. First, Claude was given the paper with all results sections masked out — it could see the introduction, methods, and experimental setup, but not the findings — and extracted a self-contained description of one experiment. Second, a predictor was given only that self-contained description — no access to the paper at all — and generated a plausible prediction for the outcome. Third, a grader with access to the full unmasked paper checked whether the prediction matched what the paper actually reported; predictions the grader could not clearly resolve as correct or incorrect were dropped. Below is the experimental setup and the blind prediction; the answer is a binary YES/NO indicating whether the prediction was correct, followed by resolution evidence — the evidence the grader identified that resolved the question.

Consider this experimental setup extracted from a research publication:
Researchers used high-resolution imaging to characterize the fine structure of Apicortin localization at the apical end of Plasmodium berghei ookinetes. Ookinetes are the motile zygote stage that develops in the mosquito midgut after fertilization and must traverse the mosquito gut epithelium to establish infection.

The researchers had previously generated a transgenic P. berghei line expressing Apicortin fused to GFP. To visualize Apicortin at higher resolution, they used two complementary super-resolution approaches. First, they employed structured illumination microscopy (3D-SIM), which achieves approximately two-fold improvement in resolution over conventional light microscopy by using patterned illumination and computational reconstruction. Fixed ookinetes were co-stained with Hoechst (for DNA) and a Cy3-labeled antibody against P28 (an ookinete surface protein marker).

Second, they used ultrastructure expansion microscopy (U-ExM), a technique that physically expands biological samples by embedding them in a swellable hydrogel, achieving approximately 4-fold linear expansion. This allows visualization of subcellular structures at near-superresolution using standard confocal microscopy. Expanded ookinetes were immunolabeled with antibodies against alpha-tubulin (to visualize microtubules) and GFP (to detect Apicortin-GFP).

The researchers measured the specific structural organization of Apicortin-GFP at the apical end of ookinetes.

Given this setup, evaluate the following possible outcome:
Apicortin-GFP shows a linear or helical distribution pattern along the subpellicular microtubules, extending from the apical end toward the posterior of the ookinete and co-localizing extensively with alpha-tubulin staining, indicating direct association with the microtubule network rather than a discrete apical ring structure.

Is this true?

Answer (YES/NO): NO